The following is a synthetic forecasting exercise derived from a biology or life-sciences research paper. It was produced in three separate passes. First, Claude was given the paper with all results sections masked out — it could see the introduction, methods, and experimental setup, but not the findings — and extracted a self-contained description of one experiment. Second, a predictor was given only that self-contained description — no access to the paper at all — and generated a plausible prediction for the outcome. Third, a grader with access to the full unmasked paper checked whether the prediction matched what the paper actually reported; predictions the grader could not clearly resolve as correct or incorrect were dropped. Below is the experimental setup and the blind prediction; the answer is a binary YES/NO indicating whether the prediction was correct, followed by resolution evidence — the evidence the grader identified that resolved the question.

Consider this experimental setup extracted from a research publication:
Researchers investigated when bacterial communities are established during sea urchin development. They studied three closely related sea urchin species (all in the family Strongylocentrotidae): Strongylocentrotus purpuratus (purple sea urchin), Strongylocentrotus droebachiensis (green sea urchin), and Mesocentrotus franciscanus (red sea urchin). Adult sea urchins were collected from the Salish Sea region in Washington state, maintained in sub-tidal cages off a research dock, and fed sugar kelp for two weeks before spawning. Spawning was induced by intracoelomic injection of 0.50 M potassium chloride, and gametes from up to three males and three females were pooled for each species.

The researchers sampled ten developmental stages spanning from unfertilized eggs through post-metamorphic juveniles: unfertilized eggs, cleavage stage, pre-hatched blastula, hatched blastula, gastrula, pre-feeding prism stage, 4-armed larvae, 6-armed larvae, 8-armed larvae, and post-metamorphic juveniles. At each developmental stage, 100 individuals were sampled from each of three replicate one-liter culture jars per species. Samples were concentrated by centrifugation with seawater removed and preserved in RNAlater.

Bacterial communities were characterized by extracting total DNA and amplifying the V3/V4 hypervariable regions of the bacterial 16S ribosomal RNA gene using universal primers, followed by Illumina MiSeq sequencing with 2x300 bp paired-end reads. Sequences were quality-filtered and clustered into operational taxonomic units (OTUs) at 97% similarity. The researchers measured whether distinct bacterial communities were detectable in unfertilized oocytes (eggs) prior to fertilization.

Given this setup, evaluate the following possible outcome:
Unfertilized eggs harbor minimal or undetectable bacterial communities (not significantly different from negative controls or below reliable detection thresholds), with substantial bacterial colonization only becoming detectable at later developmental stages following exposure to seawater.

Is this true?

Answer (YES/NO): NO